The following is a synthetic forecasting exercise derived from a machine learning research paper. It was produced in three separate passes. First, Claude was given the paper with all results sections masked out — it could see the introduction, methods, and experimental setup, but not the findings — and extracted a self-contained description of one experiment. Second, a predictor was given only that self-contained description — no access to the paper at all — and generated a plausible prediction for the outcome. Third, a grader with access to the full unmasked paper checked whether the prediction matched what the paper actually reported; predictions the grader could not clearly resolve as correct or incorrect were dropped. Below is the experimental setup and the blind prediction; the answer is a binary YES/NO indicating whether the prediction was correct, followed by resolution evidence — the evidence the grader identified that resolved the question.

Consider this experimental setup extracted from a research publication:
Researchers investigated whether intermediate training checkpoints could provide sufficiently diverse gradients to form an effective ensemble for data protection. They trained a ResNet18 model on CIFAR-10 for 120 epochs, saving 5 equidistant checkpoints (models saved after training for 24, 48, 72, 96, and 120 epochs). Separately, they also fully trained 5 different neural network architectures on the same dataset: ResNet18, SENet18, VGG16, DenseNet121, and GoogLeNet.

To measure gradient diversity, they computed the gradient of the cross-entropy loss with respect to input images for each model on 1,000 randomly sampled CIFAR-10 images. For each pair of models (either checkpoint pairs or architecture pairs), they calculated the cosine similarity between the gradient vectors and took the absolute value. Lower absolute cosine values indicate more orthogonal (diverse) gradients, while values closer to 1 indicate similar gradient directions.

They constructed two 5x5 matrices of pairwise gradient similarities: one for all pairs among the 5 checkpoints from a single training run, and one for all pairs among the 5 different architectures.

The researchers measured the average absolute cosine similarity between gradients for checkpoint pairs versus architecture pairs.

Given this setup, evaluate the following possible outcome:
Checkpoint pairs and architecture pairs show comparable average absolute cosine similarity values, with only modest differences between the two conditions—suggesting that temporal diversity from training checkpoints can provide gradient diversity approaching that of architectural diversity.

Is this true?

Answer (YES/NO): YES